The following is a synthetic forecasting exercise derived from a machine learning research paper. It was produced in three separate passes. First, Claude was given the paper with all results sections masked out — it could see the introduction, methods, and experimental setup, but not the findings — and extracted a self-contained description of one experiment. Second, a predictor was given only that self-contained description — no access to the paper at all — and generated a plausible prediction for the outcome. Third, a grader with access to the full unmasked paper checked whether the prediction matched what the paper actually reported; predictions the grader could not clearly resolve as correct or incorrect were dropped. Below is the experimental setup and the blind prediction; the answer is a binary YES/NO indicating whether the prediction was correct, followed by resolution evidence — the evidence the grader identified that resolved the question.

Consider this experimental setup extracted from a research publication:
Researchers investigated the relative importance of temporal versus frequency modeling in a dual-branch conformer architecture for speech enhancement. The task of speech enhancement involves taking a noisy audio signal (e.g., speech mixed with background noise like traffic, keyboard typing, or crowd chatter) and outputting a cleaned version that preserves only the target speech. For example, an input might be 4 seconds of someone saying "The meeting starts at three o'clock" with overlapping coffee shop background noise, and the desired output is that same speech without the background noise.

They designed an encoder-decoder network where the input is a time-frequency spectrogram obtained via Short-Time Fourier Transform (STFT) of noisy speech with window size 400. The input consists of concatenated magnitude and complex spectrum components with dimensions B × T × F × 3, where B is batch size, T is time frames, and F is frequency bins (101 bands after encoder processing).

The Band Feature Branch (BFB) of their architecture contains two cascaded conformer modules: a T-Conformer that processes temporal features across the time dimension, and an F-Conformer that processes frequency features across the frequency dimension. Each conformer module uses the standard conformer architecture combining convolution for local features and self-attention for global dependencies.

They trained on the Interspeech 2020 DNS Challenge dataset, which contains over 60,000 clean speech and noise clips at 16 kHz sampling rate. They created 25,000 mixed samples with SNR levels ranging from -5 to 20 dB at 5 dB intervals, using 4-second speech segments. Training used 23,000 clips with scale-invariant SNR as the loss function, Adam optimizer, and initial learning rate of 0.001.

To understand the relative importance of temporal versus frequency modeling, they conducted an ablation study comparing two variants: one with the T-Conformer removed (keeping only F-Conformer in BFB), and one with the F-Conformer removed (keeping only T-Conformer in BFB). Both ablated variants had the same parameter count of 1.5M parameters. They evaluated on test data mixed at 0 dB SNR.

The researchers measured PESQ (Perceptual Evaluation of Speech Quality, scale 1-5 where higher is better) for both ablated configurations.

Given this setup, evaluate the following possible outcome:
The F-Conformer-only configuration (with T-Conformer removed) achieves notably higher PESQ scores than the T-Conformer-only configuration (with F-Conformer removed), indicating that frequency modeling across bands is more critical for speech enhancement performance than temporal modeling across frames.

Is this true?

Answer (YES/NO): NO